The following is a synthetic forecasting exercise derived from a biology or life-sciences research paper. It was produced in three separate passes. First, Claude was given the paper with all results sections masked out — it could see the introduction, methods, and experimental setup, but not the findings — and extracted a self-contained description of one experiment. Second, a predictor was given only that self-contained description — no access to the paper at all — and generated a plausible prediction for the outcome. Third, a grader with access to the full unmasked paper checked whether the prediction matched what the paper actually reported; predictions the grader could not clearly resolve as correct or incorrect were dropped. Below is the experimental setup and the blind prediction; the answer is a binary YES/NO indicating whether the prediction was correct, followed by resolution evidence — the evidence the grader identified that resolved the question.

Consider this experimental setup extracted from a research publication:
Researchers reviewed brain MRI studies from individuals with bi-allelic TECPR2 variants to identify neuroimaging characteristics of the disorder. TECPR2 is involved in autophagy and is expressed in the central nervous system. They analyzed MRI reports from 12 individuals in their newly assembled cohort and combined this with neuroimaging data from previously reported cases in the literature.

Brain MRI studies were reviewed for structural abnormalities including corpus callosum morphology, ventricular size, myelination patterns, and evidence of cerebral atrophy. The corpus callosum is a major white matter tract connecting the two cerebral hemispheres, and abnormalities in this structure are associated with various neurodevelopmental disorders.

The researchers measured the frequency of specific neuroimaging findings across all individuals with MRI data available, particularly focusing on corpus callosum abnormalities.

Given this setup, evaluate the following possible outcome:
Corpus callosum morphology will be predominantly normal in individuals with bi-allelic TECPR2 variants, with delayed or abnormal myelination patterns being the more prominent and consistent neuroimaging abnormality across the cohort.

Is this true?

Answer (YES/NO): NO